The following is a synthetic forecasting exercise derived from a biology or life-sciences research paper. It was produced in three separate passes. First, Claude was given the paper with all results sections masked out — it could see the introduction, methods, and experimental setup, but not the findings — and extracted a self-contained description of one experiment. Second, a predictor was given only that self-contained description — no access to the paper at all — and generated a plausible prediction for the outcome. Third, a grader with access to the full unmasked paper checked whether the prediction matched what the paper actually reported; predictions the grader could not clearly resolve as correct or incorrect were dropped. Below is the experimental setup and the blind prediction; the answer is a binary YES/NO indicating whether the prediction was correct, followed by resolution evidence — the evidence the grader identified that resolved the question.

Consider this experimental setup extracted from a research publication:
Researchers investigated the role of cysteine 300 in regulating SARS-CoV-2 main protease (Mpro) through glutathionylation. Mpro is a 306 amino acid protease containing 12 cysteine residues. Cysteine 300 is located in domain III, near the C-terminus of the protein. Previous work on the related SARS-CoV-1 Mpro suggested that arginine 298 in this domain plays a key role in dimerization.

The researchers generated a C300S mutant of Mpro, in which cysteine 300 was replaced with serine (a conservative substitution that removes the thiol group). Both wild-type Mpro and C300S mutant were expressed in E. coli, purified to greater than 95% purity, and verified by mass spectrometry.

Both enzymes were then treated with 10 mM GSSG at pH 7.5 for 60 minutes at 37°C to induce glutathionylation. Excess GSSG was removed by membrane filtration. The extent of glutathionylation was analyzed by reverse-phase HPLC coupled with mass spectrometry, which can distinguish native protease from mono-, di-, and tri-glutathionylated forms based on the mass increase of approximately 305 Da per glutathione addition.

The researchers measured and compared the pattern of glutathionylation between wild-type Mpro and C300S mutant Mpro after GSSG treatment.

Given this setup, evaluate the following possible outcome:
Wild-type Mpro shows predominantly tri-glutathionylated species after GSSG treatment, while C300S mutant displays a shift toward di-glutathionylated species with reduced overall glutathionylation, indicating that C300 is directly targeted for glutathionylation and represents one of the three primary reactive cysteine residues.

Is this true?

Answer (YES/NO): NO